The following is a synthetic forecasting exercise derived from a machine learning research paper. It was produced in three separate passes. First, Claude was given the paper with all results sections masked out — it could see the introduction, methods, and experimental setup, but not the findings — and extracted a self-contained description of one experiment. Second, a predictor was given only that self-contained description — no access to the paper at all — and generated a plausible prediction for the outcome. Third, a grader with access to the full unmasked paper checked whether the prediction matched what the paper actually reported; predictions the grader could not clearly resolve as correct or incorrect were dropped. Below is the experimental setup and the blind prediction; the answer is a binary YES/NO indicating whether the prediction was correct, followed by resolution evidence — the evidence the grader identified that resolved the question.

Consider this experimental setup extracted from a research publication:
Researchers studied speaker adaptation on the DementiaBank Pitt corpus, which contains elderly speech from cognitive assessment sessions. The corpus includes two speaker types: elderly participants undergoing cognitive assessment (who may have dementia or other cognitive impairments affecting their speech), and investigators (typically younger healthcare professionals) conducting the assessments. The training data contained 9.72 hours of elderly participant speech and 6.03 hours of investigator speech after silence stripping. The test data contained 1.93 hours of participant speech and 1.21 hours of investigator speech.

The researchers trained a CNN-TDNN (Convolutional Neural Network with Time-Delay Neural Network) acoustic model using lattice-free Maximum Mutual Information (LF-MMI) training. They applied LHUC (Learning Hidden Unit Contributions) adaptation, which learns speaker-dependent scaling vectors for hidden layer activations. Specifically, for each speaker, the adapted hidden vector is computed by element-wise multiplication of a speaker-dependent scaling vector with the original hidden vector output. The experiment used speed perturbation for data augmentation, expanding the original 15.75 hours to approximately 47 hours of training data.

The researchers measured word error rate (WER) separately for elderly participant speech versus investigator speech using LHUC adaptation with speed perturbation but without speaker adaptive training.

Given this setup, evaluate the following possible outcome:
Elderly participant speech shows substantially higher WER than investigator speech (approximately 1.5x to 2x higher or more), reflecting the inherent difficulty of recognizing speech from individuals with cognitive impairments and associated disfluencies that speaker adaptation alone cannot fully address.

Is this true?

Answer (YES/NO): YES